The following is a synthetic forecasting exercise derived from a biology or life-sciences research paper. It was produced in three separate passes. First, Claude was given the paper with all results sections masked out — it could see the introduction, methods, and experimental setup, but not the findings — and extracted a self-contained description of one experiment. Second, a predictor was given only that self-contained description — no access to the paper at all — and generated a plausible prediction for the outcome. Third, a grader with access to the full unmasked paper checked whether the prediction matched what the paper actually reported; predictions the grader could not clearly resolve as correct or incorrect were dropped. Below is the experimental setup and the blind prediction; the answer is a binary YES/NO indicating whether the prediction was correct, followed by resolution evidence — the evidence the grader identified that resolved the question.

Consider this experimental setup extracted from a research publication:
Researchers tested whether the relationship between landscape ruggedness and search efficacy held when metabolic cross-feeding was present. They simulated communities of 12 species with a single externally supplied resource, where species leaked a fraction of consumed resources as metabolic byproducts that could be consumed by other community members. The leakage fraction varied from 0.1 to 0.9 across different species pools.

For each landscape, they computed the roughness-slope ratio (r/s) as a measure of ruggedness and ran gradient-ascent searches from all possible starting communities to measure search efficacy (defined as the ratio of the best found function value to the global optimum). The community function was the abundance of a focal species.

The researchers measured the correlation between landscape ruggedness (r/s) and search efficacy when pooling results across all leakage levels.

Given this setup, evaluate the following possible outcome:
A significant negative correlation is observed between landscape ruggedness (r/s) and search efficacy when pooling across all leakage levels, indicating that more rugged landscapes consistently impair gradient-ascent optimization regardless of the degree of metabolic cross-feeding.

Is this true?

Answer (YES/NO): YES